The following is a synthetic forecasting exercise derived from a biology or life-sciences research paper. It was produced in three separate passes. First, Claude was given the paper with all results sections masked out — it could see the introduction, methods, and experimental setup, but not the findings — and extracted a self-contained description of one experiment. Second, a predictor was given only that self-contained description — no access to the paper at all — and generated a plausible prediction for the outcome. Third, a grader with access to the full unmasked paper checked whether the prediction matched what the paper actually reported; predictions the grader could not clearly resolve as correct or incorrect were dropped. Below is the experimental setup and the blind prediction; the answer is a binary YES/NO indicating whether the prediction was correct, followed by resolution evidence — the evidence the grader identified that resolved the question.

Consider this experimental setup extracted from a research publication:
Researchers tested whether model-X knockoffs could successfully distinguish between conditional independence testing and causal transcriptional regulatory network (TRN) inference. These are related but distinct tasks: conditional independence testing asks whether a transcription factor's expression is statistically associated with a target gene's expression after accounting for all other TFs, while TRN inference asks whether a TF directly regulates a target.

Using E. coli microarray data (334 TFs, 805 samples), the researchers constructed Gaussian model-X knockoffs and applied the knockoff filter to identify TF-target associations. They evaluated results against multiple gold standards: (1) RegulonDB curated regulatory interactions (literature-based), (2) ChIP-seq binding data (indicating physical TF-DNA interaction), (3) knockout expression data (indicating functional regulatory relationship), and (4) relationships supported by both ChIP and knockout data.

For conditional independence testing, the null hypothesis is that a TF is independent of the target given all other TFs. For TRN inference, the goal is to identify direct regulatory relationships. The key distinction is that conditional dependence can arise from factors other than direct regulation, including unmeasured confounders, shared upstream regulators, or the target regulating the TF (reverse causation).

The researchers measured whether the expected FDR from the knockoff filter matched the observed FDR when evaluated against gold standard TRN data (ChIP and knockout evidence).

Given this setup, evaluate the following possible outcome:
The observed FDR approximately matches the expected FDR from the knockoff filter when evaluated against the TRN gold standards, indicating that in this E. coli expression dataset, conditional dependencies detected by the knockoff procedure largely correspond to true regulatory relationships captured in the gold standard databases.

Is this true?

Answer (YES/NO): NO